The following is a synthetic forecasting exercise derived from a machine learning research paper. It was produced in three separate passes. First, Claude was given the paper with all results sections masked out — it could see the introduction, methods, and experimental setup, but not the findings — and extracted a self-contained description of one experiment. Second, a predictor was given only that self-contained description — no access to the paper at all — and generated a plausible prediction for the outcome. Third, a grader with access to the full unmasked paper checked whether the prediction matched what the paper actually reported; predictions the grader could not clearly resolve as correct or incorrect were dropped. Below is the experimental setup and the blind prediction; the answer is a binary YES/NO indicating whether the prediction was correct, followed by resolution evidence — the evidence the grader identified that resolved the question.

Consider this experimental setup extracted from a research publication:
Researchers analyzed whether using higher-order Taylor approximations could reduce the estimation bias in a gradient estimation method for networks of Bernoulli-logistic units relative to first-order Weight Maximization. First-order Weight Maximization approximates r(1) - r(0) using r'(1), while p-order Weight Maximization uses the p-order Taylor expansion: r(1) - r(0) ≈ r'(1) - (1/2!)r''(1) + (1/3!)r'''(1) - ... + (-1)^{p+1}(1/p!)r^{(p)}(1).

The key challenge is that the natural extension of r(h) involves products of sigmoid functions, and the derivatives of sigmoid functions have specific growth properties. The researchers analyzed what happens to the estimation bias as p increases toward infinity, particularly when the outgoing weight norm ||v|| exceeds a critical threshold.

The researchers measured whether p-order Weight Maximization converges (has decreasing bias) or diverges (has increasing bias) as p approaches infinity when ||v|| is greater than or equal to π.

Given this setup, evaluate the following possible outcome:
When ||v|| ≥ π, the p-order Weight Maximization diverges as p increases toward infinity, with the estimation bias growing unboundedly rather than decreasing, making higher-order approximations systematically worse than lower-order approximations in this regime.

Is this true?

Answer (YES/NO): YES